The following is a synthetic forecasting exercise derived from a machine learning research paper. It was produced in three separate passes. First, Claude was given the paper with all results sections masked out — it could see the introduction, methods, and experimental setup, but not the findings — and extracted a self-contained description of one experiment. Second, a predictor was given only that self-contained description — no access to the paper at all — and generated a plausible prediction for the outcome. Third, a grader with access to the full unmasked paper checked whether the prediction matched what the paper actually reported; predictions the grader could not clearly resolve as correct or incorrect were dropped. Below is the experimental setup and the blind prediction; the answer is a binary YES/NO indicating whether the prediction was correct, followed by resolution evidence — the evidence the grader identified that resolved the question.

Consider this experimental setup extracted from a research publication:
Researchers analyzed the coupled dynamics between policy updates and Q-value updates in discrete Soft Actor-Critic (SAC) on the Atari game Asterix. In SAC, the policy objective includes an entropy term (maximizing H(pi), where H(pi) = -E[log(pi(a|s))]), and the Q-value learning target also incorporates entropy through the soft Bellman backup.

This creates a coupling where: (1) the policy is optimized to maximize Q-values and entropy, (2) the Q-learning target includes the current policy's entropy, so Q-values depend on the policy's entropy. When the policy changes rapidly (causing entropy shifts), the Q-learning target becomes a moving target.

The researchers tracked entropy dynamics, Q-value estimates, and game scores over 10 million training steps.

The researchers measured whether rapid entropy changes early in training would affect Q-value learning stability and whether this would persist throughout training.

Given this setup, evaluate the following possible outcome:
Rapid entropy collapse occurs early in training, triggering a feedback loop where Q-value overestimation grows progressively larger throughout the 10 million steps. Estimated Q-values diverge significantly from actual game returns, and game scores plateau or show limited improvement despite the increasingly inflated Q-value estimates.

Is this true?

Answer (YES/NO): NO